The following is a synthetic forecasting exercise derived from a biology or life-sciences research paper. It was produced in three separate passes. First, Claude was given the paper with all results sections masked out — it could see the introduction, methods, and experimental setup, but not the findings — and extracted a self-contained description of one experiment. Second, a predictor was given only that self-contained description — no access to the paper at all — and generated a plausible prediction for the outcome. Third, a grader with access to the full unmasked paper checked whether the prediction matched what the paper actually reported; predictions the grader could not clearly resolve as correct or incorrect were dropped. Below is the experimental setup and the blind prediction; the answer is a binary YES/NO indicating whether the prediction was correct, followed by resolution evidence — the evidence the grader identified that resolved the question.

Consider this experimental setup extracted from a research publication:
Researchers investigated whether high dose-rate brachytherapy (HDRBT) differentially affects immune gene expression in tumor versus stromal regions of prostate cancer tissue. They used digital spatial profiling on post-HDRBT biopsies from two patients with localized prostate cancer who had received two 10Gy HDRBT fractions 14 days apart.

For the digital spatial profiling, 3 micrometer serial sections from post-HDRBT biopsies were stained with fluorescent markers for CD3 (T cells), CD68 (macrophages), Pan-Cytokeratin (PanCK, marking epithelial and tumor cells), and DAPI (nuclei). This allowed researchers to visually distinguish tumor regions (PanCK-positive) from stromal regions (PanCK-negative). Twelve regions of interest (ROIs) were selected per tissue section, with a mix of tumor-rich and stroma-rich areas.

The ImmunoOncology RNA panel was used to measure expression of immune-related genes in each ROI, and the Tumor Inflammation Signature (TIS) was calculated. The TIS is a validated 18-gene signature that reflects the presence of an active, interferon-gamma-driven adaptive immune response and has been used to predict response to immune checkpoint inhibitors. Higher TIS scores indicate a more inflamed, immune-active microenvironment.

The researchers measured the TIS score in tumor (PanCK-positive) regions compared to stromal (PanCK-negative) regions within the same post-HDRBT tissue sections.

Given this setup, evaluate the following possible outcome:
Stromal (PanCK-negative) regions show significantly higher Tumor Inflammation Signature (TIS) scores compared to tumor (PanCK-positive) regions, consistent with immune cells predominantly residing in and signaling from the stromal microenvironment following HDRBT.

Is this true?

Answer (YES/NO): YES